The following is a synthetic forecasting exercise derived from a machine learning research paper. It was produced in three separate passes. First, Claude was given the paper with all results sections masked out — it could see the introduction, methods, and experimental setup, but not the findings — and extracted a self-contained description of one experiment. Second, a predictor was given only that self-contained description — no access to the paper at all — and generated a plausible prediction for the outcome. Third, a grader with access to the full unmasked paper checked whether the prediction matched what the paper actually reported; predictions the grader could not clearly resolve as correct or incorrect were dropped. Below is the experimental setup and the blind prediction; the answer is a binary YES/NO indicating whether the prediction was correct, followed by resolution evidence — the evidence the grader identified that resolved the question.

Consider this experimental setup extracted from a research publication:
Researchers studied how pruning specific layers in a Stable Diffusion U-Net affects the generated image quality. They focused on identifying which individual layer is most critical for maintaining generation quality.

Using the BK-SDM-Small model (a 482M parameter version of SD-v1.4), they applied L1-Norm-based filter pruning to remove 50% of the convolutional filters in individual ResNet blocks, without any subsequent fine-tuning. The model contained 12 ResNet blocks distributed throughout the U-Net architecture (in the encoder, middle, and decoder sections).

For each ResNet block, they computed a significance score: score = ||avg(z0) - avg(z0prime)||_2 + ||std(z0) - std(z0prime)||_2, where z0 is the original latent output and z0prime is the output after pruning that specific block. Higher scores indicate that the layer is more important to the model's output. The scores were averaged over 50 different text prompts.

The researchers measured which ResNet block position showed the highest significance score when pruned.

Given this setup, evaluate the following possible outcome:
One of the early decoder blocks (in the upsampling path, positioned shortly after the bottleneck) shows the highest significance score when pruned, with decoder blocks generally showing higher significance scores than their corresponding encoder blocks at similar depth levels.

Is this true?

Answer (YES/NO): NO